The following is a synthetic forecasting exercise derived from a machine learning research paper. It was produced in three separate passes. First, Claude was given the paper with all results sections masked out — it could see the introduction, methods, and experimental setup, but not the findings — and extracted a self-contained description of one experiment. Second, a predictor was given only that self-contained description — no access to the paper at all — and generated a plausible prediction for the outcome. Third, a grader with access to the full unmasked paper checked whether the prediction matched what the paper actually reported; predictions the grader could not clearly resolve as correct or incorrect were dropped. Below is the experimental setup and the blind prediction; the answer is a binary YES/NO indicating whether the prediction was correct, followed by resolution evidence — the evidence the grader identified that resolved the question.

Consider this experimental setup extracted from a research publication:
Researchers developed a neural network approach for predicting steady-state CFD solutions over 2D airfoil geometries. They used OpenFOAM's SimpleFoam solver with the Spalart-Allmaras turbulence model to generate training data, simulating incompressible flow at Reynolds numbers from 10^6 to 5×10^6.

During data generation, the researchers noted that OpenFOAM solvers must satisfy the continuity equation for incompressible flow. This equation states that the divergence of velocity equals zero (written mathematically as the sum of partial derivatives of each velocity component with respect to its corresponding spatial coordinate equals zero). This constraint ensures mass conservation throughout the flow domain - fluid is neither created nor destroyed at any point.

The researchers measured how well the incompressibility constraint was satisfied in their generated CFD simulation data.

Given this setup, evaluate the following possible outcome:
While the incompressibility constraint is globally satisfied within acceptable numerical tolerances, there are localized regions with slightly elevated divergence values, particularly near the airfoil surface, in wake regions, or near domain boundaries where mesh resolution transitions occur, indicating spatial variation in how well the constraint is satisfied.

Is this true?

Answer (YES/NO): NO